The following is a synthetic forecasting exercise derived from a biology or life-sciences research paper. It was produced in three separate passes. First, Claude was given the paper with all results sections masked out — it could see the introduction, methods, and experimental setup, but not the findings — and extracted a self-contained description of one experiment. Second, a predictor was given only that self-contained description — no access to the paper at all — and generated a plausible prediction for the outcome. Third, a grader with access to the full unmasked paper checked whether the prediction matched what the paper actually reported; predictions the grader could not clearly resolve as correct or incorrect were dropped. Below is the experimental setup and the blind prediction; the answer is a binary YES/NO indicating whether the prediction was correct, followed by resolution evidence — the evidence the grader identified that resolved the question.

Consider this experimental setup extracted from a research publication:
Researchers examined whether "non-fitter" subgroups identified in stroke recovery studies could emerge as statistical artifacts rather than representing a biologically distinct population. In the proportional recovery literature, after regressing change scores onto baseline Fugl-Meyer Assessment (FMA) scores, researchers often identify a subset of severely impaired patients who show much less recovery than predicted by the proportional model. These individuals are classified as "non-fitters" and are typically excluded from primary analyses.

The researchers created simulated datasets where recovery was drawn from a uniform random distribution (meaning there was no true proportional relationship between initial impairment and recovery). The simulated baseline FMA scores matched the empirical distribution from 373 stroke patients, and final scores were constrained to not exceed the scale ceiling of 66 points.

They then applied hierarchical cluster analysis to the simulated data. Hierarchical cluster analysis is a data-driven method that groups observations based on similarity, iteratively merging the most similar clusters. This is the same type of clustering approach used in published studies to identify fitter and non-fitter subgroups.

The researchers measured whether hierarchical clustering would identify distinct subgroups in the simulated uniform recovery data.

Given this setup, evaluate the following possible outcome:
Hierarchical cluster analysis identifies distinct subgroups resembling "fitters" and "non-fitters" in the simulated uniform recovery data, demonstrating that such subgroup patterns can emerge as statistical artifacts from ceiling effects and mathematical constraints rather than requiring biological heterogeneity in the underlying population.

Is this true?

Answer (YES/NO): YES